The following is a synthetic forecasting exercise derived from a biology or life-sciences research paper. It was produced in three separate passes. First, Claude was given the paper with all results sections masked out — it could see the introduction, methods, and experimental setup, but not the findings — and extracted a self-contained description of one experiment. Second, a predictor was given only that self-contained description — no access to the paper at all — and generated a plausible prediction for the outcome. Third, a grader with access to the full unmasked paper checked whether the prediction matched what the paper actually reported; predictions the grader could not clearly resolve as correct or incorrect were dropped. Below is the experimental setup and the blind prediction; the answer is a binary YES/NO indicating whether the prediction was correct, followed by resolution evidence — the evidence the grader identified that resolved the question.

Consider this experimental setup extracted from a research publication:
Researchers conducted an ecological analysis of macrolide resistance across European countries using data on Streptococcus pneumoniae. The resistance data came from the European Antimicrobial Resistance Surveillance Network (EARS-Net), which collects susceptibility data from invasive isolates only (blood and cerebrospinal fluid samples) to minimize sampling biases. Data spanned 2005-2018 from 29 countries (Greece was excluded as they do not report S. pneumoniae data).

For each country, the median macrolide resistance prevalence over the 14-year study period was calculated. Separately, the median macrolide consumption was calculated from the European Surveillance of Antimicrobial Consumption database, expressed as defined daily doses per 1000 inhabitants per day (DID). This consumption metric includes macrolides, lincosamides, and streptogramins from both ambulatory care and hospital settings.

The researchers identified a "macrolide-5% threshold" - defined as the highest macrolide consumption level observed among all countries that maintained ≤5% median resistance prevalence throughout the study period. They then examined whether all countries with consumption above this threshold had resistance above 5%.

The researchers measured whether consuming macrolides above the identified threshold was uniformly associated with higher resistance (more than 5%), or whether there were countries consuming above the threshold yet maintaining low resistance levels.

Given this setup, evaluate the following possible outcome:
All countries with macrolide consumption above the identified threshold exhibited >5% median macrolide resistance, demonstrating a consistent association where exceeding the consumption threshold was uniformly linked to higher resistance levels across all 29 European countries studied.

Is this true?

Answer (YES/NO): YES